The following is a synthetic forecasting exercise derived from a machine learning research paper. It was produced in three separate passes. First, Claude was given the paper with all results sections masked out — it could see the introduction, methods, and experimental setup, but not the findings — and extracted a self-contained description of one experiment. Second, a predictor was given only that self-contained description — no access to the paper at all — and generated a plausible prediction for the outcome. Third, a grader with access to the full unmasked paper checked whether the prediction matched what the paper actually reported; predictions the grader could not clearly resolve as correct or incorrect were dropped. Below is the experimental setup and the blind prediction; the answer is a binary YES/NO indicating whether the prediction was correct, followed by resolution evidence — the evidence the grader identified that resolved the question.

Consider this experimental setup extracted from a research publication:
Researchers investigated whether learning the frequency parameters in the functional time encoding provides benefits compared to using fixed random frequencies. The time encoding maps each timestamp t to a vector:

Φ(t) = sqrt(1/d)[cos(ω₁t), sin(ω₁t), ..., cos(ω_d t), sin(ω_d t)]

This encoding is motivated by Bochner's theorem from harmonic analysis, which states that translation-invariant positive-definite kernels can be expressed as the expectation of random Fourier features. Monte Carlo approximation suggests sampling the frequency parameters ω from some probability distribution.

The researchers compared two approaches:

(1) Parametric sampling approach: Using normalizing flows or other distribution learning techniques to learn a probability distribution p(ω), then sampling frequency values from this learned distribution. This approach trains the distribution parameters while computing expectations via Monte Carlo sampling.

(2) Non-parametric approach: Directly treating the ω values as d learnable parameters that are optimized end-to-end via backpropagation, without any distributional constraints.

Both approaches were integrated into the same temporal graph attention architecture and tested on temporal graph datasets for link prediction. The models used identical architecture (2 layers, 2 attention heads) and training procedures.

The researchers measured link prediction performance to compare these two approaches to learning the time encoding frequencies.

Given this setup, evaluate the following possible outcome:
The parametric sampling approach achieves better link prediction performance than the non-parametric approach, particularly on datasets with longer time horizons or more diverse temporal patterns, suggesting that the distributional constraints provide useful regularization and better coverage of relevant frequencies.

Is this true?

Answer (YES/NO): NO